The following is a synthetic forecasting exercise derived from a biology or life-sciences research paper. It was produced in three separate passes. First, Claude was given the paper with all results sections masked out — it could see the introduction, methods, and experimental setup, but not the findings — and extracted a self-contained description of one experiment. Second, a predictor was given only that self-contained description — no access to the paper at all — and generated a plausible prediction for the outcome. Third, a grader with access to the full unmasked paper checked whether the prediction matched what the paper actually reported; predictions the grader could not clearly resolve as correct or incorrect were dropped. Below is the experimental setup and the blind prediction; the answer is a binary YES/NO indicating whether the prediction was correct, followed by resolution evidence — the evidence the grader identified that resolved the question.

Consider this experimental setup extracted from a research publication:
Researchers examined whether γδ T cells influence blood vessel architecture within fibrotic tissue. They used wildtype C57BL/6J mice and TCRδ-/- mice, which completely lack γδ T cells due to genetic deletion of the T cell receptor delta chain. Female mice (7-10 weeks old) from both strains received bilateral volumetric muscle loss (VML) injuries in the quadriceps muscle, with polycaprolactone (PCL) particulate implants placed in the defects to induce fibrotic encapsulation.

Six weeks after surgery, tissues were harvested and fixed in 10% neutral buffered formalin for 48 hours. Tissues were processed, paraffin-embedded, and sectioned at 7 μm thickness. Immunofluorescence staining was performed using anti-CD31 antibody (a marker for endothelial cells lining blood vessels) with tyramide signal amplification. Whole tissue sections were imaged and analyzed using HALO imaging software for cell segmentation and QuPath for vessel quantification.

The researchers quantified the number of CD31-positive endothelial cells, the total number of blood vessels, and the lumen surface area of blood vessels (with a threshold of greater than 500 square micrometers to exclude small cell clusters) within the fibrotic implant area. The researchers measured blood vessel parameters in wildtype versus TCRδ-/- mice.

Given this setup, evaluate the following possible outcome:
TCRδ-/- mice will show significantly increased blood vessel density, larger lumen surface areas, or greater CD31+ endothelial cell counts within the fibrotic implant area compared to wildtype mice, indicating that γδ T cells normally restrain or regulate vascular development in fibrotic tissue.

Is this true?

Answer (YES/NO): YES